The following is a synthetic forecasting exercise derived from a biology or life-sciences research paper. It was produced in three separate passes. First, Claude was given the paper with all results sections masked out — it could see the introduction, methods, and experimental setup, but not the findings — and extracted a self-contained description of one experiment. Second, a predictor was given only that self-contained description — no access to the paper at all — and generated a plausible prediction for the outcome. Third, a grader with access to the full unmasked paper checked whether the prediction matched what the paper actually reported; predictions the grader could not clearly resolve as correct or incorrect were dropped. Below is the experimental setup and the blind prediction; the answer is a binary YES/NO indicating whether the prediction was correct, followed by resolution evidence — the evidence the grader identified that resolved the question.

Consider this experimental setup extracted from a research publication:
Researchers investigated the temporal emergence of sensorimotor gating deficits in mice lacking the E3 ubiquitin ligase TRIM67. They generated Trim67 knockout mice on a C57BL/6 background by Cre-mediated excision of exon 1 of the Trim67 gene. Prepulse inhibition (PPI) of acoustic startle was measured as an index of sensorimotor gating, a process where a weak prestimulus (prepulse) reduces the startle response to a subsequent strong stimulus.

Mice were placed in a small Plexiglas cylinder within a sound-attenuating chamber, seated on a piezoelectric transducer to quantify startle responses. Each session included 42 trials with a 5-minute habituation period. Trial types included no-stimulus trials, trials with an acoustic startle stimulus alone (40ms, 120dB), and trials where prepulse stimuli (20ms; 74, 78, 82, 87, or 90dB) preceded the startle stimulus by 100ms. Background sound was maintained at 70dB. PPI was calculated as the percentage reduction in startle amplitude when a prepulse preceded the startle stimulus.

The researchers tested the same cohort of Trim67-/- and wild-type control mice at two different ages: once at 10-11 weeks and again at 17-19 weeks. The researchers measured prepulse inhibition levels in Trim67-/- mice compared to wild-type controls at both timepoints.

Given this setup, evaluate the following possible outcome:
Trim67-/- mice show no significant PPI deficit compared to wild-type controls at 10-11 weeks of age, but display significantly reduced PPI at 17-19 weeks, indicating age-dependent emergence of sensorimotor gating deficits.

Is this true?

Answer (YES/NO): YES